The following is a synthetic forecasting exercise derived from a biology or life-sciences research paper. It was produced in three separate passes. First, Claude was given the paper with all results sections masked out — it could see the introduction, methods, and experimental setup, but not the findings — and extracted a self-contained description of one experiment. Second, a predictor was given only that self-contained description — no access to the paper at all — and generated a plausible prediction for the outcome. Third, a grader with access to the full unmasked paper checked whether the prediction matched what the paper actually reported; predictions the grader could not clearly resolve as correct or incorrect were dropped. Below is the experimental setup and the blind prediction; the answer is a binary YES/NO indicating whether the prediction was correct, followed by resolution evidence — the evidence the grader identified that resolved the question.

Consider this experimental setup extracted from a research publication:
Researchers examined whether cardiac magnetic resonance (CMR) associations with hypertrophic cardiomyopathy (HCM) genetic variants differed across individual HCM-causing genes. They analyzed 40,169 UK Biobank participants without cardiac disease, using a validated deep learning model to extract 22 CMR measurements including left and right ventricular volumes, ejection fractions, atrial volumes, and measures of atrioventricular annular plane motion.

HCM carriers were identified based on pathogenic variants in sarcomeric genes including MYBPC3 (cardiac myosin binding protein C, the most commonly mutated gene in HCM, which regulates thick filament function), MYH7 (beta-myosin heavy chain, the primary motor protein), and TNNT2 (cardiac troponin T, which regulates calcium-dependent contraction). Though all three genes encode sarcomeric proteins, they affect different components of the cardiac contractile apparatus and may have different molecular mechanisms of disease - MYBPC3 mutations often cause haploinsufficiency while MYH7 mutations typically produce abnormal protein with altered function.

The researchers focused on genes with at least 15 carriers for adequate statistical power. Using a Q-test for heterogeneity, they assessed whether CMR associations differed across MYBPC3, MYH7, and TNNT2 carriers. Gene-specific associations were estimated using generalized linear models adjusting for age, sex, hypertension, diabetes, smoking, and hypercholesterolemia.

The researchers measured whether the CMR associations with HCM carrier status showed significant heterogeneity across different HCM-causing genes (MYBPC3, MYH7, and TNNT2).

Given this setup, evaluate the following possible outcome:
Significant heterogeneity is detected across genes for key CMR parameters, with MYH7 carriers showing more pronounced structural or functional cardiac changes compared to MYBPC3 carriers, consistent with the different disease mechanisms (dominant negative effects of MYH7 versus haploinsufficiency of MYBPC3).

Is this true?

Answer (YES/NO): NO